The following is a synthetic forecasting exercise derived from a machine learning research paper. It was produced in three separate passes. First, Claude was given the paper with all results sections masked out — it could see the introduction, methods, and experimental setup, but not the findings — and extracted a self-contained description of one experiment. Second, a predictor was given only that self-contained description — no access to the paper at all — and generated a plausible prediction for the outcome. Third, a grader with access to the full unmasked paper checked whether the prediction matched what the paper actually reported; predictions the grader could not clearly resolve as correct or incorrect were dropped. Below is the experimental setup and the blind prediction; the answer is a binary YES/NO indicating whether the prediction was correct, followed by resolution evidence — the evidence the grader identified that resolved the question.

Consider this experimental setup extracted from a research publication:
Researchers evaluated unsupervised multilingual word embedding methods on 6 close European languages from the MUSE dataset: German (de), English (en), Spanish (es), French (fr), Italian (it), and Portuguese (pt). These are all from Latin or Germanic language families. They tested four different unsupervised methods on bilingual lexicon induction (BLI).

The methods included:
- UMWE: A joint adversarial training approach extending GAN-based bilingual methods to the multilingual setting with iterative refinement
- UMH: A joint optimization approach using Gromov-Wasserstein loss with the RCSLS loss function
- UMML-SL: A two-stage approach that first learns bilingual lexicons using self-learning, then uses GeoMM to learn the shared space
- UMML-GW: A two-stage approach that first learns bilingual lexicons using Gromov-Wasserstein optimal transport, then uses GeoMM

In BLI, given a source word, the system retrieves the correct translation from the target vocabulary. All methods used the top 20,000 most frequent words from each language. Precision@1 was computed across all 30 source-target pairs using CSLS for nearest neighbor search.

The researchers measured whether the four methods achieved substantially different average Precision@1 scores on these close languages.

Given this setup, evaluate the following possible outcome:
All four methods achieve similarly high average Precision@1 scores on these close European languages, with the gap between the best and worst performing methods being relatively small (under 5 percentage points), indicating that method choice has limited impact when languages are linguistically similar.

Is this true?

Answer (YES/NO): YES